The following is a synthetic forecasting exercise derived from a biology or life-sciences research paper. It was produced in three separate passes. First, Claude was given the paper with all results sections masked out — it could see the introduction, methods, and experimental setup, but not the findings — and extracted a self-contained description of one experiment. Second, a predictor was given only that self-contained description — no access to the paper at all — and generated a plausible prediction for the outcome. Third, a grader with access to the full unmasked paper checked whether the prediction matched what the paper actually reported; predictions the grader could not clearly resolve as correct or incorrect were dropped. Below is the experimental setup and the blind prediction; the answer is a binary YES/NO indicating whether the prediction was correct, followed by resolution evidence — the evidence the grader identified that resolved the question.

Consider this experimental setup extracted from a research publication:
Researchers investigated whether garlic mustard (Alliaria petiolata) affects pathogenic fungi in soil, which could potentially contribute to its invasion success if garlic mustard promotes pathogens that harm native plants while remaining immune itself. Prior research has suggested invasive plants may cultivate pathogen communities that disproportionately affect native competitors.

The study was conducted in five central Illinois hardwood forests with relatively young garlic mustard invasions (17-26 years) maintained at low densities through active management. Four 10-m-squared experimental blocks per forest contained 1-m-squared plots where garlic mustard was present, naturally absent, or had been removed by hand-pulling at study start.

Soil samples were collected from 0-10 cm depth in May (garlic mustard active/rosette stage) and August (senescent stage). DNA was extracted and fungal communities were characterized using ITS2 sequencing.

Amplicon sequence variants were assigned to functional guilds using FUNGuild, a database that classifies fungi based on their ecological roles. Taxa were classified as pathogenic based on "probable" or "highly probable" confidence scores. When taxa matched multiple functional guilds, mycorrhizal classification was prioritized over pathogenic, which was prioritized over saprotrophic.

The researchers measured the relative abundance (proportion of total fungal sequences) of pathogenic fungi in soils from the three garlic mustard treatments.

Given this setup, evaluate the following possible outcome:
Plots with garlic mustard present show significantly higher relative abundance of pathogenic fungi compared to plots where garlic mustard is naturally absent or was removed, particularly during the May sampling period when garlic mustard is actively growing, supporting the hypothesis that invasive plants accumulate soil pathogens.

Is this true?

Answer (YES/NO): NO